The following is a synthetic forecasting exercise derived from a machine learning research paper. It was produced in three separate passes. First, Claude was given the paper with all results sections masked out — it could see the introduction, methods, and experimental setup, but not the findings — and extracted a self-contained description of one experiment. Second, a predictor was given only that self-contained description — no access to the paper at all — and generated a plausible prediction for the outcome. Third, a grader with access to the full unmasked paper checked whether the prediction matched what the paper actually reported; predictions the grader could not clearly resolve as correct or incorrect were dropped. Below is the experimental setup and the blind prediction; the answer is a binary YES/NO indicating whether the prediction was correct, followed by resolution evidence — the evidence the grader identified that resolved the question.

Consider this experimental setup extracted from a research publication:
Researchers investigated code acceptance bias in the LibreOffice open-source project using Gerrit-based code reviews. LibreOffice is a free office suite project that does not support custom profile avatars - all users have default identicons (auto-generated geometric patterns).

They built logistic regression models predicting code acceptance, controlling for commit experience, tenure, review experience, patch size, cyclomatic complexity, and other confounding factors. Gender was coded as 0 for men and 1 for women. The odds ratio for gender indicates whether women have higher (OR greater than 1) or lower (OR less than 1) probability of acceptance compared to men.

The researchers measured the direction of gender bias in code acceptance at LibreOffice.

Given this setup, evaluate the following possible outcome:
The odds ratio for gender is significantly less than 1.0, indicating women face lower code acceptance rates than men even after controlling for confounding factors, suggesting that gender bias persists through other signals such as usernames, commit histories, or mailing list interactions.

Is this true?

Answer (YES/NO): YES